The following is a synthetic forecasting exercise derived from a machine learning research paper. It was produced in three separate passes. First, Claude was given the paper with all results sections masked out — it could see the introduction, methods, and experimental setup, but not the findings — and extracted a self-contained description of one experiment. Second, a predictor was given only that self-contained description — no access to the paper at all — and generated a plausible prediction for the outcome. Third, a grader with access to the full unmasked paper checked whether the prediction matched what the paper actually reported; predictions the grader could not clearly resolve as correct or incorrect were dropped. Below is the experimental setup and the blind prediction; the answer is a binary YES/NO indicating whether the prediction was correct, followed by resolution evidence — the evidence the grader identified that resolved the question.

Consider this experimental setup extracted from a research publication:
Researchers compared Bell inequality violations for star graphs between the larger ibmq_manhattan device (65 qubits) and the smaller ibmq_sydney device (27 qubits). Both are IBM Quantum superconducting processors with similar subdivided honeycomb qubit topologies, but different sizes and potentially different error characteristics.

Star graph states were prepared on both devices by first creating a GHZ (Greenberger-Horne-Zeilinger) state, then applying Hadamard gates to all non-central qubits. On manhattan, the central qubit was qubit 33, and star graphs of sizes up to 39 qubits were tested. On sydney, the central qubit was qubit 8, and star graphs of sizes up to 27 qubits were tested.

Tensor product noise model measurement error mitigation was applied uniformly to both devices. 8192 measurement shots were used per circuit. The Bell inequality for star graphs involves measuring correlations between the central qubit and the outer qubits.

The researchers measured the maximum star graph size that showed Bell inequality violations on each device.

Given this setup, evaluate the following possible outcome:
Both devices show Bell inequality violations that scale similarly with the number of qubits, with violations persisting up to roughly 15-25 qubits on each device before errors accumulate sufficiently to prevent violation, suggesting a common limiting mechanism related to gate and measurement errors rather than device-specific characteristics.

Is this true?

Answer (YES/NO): NO